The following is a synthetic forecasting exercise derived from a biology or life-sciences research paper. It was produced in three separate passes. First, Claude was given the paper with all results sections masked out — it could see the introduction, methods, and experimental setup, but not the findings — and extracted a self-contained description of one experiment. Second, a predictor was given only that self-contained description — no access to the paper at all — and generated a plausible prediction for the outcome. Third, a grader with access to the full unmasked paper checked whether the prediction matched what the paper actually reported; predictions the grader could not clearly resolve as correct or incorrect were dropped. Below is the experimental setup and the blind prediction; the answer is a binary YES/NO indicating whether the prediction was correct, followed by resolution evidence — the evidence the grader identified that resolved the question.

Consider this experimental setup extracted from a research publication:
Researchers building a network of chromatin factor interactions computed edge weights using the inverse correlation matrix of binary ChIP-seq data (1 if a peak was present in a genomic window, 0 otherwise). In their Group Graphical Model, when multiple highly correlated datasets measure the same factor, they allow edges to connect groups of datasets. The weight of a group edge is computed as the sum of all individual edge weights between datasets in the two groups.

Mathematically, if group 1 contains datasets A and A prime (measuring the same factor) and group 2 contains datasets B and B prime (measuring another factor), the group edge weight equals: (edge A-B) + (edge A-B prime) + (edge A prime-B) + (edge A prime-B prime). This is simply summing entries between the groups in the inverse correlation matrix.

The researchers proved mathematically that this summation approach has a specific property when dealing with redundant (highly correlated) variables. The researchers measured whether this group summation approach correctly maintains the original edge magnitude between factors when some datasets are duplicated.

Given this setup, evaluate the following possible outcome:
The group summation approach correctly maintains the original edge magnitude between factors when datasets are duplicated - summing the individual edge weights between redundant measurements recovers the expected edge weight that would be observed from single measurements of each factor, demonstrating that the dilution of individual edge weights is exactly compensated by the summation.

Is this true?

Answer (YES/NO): YES